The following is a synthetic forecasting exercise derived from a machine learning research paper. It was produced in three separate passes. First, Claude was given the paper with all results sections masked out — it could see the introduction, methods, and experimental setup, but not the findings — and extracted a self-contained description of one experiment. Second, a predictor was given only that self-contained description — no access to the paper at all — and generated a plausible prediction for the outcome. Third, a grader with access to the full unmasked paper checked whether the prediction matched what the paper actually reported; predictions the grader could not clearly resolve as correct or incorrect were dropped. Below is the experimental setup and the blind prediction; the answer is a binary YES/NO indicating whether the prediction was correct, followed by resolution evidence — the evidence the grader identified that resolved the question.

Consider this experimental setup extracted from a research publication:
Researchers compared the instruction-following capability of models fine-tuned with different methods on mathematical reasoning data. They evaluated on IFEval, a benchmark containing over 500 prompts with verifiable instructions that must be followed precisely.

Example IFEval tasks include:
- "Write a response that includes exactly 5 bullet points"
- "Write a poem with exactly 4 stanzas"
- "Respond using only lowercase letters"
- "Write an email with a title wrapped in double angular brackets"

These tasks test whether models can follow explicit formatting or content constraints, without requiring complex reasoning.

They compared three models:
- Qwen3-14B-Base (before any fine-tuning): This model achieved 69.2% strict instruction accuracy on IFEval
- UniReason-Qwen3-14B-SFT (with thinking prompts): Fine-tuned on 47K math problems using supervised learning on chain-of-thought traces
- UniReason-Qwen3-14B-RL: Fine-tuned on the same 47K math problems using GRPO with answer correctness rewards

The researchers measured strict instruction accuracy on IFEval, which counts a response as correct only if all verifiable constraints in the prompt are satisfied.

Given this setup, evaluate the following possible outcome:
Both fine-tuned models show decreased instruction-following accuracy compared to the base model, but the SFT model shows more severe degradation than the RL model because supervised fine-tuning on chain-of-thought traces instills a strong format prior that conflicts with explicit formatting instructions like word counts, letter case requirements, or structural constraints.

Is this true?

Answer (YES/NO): NO